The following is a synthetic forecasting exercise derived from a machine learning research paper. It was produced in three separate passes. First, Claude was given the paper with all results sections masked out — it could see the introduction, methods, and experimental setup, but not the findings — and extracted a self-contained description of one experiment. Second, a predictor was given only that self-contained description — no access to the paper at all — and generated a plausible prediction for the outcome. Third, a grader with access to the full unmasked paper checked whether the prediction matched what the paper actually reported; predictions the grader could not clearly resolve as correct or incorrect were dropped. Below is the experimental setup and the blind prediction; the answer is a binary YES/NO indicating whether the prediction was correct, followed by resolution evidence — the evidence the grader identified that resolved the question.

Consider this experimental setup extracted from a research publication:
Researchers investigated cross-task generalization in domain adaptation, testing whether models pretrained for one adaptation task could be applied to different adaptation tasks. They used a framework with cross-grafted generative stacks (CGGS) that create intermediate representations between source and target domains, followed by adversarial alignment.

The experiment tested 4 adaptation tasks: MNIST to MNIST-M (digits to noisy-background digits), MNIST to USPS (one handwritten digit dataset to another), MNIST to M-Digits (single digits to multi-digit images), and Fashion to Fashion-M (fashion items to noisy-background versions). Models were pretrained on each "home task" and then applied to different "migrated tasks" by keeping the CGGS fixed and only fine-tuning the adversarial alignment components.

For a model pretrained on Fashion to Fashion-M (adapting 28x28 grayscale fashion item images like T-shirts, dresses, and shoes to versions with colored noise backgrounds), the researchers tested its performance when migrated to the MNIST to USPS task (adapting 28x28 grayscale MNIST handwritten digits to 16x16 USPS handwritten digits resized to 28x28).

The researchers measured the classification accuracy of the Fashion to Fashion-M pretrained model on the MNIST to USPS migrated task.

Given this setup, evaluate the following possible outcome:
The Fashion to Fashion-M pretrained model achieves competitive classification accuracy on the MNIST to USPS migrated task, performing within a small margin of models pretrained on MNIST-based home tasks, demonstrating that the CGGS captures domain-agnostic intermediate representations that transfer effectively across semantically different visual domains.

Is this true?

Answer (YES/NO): YES